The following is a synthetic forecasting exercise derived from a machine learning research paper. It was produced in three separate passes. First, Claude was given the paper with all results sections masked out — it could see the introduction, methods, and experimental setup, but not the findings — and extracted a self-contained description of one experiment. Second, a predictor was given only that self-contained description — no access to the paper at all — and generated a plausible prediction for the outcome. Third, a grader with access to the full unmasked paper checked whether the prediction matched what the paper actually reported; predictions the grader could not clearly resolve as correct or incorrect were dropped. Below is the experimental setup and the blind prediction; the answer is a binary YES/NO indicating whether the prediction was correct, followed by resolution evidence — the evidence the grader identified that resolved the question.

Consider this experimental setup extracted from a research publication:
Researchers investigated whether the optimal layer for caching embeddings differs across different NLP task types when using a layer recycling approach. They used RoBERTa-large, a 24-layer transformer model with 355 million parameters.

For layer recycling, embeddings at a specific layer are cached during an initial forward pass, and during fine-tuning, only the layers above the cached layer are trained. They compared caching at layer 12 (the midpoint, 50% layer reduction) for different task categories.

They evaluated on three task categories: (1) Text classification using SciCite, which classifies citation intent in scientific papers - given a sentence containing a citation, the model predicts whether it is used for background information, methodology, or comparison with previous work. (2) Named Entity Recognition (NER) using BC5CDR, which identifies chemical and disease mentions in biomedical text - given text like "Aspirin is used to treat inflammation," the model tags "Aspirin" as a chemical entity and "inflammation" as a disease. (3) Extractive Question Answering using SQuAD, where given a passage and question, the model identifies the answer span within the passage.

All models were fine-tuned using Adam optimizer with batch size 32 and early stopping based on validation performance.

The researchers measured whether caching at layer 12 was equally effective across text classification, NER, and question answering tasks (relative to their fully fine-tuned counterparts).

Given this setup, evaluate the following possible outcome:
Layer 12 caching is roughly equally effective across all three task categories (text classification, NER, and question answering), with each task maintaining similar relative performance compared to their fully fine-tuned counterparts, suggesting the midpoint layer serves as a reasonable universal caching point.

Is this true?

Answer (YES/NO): NO